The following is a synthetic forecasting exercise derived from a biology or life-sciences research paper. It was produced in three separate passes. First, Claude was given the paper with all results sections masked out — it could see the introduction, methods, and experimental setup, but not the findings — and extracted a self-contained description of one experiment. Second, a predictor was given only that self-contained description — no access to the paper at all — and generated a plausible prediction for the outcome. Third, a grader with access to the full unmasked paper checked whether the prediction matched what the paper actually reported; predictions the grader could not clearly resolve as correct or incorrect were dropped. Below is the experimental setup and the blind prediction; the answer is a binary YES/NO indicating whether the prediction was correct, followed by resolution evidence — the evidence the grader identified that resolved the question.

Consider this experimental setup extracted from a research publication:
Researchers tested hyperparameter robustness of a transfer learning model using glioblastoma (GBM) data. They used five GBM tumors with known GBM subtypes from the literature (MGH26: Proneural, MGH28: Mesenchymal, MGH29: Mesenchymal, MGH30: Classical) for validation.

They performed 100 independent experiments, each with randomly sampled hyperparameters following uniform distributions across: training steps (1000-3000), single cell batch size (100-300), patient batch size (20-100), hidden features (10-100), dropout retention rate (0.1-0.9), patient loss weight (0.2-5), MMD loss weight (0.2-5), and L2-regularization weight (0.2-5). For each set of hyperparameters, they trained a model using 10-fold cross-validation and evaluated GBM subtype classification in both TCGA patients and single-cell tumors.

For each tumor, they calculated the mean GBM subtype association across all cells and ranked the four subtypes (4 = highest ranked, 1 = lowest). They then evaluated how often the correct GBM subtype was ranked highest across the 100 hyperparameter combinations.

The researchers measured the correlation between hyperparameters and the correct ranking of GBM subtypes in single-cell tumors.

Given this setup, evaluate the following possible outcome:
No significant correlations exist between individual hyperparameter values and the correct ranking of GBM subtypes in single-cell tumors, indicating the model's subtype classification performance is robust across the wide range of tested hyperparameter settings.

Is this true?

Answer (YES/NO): NO